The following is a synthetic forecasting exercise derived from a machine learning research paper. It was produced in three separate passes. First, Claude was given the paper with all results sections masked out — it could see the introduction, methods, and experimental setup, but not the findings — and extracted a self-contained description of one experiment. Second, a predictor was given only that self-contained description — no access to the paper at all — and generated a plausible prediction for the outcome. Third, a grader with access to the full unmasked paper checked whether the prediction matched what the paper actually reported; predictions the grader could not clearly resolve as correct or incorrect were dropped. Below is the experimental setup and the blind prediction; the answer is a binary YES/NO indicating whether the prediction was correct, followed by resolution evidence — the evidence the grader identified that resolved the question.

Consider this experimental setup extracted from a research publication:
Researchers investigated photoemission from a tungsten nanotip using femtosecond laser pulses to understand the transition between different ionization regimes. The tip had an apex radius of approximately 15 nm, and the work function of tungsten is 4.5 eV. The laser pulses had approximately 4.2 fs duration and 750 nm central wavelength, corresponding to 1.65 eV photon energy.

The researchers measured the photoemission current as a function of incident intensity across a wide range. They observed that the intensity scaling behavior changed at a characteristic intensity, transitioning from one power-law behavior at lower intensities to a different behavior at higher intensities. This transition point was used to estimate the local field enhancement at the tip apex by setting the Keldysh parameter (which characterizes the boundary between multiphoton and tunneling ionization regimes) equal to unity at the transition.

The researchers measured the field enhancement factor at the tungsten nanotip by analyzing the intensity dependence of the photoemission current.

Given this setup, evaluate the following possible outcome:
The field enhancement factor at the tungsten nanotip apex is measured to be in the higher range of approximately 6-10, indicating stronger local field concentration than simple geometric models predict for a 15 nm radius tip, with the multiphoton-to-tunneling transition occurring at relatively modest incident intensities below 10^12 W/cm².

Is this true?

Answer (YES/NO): NO